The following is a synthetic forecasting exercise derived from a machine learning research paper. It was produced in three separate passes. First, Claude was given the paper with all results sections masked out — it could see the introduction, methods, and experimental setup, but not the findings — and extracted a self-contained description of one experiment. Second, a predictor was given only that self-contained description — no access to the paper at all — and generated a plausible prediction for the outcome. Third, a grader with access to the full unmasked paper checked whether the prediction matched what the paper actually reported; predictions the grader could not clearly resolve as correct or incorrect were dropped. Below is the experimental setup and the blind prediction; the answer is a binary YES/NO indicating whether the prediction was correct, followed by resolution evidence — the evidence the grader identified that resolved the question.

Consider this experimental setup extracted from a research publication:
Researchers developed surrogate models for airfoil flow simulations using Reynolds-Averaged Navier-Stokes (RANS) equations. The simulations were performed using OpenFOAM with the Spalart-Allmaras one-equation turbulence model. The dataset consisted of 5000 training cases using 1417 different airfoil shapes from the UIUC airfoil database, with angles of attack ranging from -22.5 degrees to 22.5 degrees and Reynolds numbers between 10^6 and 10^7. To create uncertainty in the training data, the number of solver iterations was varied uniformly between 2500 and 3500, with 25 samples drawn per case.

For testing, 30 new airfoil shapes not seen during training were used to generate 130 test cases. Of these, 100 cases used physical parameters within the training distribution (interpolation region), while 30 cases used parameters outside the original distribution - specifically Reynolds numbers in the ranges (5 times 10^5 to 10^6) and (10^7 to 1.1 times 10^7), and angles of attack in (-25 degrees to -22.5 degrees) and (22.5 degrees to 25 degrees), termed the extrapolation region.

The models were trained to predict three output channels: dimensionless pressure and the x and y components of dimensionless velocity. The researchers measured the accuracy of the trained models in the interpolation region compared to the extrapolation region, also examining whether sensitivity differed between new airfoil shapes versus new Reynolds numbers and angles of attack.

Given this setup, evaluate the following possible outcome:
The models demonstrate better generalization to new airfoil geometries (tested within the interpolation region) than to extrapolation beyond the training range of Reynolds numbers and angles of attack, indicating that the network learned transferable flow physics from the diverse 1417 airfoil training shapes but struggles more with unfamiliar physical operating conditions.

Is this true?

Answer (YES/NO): YES